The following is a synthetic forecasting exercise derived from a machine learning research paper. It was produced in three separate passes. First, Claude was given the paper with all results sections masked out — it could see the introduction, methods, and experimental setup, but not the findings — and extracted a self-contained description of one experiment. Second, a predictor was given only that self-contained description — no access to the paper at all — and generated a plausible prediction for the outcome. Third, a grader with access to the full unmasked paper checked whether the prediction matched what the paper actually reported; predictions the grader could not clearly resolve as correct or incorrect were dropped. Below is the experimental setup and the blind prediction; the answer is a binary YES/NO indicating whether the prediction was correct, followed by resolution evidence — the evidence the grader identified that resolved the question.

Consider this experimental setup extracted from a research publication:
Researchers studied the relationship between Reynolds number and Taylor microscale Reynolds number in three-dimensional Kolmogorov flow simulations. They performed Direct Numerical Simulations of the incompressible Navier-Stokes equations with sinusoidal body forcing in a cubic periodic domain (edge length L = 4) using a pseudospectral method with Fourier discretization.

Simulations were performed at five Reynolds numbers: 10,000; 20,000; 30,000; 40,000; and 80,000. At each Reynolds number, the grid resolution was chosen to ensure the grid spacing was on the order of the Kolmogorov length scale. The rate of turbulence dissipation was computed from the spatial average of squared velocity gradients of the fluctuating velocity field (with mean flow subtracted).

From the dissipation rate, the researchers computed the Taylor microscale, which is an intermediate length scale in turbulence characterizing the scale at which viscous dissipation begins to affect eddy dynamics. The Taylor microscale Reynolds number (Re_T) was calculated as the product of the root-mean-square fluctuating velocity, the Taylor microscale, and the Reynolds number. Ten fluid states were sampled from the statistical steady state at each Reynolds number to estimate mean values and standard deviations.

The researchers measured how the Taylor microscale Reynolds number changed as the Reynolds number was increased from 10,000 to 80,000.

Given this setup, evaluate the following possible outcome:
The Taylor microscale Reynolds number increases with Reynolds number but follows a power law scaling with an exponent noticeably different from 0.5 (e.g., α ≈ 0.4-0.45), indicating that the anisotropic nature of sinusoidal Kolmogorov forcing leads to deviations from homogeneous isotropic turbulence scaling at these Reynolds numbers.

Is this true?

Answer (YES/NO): NO